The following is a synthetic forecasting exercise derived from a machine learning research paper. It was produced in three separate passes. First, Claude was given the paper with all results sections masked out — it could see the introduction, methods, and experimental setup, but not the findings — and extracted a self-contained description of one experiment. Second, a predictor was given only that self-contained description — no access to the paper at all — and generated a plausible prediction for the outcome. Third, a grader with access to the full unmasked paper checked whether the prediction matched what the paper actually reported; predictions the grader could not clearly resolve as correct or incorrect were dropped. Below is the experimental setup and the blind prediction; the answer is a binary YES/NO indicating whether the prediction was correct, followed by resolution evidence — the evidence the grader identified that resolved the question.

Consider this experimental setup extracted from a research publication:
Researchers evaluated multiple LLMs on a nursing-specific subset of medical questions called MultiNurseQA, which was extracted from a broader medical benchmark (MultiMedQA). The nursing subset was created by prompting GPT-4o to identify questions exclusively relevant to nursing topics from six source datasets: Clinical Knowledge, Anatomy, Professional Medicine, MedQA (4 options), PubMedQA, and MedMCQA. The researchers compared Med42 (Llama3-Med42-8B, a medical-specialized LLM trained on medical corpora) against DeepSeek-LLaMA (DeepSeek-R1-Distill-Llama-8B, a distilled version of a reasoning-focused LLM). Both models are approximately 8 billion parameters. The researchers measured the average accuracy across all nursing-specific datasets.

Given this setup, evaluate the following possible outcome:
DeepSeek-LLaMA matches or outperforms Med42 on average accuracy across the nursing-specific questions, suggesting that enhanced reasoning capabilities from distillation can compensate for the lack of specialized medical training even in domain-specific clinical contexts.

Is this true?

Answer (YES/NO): NO